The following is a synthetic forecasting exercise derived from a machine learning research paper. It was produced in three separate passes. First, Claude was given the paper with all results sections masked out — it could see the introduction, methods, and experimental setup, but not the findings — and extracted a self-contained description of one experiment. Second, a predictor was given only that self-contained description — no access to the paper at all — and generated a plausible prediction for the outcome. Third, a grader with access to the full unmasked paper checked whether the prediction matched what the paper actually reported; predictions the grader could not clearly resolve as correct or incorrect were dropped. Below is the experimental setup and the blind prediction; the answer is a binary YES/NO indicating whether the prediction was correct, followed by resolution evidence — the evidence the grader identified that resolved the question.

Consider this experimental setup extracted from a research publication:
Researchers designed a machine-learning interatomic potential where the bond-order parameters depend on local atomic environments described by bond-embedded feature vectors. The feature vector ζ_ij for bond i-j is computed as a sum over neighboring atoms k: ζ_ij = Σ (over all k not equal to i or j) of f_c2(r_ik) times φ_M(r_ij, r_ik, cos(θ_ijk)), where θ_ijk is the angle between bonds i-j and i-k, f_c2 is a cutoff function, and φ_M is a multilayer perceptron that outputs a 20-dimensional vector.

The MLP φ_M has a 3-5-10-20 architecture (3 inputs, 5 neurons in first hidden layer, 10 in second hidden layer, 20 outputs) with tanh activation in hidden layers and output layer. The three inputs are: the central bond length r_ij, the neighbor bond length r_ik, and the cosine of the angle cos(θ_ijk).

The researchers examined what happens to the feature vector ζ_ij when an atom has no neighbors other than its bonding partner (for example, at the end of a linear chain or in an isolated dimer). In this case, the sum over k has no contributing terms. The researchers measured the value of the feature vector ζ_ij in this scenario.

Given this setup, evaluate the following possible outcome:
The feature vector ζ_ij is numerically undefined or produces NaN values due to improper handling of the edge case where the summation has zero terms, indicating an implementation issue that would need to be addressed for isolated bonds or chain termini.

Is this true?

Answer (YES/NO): NO